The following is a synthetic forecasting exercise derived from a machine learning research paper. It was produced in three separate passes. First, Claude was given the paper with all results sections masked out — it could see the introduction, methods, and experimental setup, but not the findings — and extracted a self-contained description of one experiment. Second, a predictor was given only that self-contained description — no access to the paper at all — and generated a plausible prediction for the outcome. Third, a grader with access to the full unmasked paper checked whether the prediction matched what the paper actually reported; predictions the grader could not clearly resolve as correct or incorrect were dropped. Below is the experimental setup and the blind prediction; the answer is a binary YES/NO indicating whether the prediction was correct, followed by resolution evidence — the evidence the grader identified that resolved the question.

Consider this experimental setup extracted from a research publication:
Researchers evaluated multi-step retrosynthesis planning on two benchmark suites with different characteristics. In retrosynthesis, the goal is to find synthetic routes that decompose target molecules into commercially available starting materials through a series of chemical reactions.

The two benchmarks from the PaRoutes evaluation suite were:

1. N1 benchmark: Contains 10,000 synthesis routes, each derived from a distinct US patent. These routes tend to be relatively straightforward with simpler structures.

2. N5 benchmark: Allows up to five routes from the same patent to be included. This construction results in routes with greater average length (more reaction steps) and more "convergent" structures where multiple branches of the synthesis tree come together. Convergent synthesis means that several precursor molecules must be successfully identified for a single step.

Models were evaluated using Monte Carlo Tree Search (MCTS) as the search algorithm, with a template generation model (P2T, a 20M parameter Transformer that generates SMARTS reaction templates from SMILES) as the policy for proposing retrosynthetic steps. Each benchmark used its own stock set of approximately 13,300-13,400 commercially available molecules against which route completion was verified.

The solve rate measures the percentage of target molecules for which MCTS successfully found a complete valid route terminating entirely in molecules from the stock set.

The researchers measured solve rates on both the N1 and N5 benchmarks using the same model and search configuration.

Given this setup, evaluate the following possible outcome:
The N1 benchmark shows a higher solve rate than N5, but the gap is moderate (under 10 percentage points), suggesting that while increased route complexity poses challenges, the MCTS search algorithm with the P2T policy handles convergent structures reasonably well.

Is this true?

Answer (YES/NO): YES